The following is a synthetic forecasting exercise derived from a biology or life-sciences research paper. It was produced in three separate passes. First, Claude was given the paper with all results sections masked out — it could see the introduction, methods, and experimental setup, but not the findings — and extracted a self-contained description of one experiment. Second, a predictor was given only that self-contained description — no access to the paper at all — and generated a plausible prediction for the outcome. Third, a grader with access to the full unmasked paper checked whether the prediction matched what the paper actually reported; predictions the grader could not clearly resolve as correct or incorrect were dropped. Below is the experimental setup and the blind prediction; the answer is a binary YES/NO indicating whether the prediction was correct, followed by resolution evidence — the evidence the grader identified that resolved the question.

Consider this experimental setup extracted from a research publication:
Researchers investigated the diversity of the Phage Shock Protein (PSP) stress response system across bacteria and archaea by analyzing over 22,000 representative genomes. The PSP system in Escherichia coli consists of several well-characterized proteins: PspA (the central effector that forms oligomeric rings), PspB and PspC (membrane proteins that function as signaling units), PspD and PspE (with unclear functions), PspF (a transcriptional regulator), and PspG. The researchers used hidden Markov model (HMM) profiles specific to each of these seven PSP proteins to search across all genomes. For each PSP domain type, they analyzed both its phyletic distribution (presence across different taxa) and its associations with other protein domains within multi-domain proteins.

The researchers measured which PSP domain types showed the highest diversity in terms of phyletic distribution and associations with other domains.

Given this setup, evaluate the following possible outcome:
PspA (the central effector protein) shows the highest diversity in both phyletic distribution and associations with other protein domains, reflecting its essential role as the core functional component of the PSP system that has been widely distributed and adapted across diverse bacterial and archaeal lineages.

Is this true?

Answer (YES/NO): NO